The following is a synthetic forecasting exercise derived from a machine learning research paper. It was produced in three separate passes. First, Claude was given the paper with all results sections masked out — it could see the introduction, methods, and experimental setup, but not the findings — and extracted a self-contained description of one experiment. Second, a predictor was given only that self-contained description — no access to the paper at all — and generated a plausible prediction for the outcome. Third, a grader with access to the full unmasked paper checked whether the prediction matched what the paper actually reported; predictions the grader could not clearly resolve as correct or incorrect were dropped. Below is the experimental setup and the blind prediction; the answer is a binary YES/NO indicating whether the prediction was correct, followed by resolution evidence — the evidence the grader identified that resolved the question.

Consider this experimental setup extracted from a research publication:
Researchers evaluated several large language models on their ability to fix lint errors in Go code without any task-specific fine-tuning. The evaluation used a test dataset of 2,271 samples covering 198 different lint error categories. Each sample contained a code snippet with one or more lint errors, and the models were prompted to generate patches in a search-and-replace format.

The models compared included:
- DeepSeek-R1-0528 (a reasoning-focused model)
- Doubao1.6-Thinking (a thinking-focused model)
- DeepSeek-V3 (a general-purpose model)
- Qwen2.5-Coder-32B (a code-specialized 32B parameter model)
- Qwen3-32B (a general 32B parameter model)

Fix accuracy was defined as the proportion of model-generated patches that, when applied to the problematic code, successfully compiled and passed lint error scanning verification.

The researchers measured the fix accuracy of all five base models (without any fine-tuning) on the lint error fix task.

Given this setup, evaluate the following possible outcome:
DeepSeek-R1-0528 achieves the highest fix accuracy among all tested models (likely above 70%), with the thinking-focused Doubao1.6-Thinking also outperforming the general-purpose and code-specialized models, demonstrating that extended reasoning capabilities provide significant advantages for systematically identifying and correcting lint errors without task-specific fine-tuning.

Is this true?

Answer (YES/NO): YES